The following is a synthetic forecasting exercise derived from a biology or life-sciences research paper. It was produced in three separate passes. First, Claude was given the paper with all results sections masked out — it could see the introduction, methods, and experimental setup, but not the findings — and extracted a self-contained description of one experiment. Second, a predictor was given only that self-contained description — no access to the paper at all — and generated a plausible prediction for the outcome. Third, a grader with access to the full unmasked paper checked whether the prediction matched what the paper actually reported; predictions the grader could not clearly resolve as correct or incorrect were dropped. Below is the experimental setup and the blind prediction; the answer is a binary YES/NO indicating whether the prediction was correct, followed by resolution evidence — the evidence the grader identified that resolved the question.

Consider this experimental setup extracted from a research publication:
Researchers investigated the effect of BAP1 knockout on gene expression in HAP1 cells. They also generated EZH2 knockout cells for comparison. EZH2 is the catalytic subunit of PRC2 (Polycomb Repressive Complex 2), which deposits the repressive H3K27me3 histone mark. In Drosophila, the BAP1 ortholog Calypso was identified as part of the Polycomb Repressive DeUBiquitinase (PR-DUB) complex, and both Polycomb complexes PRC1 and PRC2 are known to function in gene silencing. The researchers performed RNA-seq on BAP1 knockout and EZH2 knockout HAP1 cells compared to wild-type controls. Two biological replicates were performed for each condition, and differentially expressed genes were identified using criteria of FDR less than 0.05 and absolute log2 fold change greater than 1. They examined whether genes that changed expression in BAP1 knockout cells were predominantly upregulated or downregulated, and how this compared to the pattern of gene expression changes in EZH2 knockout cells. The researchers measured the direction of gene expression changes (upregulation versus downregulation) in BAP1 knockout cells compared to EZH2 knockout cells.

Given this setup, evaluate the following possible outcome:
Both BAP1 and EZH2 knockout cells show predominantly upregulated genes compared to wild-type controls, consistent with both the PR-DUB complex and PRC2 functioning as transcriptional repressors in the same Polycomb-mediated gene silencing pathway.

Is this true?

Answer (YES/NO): NO